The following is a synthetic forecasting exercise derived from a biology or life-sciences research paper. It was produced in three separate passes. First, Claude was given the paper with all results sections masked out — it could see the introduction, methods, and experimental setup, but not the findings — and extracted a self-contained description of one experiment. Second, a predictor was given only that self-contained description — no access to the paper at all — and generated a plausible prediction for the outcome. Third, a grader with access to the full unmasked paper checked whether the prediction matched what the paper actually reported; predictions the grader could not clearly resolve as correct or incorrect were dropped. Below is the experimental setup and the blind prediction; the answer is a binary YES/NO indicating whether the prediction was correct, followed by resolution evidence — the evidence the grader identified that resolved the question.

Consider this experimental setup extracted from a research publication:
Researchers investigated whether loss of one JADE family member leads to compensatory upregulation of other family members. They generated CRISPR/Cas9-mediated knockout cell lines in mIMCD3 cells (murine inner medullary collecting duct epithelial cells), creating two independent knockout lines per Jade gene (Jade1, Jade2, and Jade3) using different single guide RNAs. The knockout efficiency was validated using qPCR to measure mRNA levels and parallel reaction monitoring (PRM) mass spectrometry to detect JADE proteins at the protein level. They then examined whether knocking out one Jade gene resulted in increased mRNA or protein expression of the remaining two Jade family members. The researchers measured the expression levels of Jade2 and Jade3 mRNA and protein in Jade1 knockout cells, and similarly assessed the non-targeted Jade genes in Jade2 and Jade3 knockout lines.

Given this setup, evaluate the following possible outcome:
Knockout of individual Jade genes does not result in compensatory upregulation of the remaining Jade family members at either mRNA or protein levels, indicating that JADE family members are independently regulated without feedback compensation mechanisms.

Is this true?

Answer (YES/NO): YES